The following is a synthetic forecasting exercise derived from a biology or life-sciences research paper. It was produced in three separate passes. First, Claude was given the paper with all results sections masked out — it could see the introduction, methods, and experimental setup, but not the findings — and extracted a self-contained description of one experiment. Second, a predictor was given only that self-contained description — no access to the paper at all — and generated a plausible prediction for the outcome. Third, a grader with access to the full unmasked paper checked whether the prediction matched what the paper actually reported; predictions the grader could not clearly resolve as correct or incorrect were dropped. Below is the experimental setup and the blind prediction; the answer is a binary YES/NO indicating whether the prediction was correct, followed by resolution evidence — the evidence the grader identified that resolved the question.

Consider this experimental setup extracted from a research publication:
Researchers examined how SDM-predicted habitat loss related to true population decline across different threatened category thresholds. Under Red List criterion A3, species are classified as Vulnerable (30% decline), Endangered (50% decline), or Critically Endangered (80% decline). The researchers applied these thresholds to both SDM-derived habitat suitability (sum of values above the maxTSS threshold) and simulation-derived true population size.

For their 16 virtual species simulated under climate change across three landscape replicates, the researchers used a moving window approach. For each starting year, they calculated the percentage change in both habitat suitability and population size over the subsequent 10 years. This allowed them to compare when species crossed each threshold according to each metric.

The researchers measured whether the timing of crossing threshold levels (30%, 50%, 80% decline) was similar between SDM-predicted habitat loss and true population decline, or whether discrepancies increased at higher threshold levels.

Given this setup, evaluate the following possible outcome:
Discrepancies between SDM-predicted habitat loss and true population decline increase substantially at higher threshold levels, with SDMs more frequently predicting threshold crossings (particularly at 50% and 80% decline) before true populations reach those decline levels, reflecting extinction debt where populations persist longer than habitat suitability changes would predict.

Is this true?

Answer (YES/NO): NO